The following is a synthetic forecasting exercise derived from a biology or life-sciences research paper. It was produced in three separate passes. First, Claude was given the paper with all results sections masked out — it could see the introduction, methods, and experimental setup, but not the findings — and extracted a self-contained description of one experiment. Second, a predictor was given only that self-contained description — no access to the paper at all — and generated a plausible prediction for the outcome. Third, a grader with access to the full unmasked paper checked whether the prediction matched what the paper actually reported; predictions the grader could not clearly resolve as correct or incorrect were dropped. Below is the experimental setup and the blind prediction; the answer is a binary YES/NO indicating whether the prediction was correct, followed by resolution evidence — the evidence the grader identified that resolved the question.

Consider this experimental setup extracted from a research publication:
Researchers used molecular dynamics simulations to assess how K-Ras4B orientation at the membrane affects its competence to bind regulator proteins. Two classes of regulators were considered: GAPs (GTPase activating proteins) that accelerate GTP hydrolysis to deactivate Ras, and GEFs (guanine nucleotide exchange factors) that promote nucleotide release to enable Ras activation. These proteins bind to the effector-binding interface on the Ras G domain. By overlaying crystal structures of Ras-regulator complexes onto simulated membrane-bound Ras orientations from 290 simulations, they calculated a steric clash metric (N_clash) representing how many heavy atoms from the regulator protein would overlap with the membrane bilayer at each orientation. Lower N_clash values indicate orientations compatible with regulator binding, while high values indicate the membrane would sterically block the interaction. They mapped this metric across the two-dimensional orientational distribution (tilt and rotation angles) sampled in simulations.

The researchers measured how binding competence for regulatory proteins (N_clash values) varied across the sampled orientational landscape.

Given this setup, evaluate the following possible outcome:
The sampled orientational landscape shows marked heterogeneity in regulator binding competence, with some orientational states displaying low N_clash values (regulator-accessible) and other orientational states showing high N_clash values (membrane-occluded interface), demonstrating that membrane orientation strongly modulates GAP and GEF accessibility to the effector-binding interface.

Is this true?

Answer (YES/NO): YES